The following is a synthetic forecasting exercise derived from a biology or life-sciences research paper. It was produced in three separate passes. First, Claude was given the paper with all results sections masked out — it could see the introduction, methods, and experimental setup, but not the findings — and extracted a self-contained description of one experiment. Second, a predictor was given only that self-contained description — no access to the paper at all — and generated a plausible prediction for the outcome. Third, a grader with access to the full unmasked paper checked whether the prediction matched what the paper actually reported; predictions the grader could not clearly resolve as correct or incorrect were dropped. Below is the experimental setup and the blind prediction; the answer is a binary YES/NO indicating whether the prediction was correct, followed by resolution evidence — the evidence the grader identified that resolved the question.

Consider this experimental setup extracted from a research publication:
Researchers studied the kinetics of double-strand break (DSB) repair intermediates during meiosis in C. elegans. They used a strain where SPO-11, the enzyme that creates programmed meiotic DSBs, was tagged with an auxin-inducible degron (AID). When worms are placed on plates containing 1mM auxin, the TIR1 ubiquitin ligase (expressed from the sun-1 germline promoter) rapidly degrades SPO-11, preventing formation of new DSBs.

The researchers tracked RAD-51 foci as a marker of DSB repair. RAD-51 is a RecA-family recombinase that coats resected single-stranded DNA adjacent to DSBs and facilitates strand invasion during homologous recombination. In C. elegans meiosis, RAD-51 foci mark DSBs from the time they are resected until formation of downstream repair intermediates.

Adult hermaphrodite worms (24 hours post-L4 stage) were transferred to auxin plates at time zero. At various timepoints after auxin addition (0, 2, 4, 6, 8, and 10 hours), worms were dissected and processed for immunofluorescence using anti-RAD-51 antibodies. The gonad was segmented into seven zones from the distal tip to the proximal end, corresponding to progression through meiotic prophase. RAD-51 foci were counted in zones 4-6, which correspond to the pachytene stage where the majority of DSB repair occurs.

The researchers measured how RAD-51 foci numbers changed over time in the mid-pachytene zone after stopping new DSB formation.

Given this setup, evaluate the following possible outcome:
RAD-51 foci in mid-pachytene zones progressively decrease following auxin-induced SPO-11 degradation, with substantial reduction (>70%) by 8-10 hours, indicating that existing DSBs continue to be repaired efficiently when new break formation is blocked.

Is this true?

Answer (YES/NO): YES